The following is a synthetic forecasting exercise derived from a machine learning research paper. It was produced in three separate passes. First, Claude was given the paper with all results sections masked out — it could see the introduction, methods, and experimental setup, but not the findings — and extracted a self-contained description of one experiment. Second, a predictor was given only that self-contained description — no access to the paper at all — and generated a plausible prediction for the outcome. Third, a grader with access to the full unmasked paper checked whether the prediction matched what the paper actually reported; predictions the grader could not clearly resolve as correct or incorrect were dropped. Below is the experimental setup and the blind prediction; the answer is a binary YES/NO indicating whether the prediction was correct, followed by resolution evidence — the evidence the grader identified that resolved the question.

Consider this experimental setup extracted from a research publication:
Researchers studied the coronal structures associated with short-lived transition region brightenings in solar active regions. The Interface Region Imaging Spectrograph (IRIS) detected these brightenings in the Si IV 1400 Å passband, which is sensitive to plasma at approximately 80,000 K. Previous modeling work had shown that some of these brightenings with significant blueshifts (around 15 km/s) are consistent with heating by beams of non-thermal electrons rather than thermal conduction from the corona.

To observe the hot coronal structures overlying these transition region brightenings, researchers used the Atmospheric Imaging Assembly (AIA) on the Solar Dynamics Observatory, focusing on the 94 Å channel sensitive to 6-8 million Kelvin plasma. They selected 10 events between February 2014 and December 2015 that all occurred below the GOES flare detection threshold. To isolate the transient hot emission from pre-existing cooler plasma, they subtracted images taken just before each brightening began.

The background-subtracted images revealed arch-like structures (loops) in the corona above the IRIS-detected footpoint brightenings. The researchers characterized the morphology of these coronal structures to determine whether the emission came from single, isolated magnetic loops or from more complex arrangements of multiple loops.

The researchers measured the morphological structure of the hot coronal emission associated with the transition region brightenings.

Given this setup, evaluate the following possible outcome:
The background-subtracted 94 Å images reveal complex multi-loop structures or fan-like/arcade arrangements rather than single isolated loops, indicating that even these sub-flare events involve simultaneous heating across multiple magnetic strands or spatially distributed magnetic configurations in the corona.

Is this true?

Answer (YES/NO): YES